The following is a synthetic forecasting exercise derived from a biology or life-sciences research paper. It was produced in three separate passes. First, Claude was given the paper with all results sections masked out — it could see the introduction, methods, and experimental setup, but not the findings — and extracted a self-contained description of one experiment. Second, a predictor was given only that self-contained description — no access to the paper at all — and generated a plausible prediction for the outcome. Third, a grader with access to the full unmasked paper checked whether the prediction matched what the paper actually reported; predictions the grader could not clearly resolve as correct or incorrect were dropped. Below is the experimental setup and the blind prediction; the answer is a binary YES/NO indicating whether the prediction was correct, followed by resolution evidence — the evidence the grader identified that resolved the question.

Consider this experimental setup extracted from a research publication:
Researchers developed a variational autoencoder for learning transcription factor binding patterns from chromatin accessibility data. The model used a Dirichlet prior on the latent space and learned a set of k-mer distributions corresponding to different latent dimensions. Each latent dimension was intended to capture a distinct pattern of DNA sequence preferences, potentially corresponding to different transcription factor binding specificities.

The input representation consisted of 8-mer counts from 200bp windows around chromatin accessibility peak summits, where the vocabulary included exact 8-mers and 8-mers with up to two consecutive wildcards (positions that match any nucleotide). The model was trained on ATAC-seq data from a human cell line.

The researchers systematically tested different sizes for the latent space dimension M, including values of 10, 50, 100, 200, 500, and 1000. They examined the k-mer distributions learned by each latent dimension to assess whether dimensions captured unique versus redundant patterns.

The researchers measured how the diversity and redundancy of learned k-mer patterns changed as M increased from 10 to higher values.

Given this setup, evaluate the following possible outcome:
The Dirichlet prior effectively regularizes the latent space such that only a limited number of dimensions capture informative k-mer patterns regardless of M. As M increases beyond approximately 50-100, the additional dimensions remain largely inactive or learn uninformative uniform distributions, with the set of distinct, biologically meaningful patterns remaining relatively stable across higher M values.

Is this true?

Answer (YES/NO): NO